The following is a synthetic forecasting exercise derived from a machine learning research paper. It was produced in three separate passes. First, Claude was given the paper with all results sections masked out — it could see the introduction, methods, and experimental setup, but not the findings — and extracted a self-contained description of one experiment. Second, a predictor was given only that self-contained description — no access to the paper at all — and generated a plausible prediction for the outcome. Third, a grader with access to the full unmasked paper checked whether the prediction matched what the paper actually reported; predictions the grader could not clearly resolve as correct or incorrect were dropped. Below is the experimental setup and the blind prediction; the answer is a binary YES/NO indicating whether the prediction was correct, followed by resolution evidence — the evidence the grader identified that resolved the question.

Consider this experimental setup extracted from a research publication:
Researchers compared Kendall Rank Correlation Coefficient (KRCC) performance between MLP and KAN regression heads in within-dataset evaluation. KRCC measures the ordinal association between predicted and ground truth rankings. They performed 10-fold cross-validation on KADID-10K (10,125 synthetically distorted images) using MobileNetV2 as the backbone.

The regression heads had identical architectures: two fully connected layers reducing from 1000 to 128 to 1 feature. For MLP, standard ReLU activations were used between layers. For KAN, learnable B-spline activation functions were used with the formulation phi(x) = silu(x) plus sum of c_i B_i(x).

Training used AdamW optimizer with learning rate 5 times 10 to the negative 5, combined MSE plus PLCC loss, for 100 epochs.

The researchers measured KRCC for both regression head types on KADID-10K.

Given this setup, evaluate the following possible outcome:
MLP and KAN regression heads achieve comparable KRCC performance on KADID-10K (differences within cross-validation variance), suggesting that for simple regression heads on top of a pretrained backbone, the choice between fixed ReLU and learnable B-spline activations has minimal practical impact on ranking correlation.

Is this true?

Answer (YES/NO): NO